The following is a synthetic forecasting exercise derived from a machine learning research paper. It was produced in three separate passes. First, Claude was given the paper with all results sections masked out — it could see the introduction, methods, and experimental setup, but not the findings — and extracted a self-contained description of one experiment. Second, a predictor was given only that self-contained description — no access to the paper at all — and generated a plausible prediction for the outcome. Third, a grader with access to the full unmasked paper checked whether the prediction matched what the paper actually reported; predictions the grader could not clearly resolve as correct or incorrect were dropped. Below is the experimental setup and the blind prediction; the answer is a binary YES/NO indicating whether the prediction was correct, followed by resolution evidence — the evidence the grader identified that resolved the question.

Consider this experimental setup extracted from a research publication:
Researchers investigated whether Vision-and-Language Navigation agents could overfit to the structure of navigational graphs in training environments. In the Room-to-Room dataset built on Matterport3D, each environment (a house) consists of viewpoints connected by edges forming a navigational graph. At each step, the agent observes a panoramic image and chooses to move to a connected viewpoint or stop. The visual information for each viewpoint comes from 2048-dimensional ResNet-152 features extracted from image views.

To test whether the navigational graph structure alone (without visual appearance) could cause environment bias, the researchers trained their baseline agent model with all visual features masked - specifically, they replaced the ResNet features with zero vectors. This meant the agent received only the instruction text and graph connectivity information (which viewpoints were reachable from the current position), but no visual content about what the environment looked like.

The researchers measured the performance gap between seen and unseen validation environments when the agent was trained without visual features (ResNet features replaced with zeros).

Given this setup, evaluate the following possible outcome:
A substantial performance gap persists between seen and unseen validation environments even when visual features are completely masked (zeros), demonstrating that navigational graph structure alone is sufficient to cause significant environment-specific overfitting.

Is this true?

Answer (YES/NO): NO